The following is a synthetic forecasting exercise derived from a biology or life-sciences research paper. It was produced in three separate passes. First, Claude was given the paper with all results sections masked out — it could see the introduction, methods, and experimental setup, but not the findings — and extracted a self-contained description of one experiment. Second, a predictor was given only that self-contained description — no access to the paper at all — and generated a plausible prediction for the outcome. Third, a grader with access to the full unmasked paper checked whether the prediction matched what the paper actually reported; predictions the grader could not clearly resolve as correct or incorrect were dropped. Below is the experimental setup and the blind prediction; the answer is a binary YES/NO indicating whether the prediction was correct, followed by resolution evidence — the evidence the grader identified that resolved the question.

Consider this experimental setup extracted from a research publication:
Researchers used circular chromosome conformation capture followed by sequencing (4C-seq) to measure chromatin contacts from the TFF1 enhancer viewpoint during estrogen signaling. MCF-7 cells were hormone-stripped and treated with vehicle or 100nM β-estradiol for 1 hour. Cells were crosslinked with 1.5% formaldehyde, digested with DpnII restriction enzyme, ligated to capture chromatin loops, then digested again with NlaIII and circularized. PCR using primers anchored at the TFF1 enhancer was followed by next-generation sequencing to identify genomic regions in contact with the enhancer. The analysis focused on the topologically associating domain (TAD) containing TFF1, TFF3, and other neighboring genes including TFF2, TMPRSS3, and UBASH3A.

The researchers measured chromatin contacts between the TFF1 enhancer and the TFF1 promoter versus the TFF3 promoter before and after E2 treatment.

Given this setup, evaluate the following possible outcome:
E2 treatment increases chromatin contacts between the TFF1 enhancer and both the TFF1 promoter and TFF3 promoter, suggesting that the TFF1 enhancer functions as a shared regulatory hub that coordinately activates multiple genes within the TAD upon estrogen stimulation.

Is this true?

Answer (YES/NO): NO